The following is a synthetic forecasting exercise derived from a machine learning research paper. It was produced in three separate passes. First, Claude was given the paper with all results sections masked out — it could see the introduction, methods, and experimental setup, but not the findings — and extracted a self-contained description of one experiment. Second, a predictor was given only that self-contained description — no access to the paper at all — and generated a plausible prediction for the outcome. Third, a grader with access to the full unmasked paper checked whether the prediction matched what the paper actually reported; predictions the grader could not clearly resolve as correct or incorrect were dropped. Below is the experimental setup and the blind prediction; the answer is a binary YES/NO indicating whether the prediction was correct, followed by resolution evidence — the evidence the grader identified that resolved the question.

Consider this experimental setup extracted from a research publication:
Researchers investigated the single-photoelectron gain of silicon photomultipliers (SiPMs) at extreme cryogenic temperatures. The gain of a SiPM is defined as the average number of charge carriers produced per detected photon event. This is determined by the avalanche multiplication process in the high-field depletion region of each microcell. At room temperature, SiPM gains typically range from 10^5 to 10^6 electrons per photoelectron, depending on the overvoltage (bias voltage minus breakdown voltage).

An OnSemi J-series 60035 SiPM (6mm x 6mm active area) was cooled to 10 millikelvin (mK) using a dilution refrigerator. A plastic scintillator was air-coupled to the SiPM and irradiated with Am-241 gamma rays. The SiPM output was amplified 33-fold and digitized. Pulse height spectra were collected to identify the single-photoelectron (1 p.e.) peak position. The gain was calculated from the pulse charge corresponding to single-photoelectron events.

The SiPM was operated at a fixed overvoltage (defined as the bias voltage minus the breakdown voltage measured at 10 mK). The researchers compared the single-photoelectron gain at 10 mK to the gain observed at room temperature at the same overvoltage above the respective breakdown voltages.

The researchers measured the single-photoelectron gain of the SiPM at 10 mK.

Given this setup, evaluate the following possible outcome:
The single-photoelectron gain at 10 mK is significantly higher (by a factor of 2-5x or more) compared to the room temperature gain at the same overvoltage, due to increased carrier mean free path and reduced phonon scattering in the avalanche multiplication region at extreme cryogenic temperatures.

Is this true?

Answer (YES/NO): NO